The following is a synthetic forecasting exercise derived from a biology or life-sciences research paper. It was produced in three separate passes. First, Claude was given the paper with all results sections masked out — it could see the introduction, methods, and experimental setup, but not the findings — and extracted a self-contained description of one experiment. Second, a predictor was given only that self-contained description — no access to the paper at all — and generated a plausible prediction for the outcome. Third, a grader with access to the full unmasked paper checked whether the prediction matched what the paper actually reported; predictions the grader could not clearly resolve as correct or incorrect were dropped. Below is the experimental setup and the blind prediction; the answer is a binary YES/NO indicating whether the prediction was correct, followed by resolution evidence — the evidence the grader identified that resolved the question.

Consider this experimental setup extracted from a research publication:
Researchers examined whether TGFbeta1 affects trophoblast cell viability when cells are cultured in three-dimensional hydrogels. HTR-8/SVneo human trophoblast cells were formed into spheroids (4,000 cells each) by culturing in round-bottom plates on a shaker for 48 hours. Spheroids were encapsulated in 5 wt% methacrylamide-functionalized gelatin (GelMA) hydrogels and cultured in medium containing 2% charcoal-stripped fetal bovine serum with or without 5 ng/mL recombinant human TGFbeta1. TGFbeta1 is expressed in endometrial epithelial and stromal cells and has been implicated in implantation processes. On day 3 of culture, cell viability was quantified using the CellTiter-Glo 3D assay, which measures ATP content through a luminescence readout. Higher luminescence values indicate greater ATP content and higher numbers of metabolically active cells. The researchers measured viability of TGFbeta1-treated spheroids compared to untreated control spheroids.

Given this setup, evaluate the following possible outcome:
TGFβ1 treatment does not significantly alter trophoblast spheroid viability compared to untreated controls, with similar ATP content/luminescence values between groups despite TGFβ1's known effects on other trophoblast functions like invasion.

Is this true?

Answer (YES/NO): NO